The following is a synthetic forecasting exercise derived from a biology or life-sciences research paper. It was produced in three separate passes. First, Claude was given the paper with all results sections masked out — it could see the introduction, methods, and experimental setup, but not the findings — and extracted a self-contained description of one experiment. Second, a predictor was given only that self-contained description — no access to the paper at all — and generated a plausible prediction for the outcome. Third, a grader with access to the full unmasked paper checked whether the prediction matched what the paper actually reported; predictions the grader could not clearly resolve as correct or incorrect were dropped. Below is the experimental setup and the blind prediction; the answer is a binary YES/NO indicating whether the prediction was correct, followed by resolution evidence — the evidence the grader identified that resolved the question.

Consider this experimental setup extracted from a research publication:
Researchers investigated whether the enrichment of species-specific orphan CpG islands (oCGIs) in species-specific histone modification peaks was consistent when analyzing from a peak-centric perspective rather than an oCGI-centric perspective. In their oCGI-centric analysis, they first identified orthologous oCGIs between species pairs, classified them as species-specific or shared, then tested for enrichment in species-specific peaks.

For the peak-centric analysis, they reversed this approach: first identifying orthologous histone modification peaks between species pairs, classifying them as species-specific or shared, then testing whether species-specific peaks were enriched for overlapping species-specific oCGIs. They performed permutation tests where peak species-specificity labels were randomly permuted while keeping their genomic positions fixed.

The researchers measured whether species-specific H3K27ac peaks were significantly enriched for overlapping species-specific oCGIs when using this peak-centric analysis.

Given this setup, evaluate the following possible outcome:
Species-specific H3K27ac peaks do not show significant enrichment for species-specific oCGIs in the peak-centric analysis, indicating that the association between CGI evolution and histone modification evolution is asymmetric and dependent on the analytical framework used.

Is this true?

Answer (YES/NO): NO